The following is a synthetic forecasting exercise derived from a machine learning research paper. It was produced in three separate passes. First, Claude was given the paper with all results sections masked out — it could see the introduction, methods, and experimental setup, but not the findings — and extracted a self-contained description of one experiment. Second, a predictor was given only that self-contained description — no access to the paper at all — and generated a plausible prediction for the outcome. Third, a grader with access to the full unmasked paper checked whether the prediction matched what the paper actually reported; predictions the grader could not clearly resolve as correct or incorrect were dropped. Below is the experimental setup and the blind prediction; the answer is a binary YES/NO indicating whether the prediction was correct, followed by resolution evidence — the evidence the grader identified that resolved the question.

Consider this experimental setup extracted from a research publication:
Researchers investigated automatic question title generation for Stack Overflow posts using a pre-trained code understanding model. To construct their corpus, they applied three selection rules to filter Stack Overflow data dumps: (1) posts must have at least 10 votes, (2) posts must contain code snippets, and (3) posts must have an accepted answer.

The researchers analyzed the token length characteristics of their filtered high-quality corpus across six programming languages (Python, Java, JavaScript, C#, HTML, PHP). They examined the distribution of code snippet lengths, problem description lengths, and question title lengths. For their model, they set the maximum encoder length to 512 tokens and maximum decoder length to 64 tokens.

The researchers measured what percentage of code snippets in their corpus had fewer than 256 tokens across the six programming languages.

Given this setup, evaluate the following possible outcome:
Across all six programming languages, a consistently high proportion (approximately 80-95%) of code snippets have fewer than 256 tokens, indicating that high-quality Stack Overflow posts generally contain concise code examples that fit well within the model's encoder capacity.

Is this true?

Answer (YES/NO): NO